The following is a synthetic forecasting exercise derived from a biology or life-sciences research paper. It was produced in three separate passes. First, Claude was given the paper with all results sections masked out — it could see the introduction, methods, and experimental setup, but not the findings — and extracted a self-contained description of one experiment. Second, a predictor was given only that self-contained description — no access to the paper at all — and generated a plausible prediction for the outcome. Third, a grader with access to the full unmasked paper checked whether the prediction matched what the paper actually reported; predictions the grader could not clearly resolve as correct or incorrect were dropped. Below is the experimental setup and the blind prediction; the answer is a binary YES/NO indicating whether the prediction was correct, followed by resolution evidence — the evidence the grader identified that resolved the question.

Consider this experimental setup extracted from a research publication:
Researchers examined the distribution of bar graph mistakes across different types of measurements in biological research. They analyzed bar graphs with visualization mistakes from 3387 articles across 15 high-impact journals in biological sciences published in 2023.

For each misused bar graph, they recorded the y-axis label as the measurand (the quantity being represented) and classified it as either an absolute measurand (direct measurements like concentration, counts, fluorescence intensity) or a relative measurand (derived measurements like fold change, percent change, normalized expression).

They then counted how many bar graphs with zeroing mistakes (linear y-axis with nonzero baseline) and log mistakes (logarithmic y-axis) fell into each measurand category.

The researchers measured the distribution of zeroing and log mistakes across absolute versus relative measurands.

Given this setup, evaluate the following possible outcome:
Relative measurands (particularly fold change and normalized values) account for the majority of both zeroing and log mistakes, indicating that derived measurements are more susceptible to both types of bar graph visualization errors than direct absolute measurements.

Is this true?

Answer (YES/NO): NO